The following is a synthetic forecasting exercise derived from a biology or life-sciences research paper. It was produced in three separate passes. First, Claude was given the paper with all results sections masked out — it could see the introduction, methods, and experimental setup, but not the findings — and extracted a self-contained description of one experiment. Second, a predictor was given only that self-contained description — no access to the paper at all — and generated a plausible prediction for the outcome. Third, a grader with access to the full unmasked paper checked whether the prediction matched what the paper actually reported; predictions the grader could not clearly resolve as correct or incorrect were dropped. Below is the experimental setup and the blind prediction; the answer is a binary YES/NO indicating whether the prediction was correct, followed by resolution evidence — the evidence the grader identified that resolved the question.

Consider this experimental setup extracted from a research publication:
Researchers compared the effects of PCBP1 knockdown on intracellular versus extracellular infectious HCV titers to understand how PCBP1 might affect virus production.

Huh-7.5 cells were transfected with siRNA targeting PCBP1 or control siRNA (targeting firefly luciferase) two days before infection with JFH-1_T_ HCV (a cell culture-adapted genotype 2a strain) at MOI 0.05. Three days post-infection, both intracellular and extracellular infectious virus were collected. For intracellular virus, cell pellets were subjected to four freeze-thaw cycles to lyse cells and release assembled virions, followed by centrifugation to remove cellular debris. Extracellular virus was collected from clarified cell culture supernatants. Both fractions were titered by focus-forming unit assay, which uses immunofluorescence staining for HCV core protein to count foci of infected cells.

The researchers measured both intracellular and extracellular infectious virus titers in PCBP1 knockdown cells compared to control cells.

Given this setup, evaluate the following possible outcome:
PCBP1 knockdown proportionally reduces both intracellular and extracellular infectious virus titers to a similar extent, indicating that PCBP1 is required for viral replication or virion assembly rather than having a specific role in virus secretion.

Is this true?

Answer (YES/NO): NO